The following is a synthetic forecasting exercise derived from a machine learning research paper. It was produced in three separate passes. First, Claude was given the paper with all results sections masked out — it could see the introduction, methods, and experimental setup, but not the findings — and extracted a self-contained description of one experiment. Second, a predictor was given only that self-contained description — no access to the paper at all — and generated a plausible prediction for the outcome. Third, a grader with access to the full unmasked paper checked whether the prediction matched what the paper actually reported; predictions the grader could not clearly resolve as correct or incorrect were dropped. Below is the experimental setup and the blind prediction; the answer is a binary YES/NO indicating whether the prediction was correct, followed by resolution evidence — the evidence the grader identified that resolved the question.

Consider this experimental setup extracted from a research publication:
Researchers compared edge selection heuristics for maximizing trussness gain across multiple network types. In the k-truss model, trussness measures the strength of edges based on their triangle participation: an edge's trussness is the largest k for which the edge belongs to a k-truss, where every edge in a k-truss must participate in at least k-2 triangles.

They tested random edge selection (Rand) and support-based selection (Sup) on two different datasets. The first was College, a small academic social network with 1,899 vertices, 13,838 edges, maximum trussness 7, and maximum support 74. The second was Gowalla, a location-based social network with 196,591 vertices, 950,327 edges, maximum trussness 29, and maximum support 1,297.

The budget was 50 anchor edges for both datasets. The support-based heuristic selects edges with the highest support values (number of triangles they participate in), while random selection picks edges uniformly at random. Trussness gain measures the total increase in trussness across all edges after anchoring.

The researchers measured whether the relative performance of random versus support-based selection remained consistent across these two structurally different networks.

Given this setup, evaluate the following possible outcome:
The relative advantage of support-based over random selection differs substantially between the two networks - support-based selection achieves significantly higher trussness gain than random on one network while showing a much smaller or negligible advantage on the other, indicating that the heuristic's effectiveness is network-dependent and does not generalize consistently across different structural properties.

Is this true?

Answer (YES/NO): NO